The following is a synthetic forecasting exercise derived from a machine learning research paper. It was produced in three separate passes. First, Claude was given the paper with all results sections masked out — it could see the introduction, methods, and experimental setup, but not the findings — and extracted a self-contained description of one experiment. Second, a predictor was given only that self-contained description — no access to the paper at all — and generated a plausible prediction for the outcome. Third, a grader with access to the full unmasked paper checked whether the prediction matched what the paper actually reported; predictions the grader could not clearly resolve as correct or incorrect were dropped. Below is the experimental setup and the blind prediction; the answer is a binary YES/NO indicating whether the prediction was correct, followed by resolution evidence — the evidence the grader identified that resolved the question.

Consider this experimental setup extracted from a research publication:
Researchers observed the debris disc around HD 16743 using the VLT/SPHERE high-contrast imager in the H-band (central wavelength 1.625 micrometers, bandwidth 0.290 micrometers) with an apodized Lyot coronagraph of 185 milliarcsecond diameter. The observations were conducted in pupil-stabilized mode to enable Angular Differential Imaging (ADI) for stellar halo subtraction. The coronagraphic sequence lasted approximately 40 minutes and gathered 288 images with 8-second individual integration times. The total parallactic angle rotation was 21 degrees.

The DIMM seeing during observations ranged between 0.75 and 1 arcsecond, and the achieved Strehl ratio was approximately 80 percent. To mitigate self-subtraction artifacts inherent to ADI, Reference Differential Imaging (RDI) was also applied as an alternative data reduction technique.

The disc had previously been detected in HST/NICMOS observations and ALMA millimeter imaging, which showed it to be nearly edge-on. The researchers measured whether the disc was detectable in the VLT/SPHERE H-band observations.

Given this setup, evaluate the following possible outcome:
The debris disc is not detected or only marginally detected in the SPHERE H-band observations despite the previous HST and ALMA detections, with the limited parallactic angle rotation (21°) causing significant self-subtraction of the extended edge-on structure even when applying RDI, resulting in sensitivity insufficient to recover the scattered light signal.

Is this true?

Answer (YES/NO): NO